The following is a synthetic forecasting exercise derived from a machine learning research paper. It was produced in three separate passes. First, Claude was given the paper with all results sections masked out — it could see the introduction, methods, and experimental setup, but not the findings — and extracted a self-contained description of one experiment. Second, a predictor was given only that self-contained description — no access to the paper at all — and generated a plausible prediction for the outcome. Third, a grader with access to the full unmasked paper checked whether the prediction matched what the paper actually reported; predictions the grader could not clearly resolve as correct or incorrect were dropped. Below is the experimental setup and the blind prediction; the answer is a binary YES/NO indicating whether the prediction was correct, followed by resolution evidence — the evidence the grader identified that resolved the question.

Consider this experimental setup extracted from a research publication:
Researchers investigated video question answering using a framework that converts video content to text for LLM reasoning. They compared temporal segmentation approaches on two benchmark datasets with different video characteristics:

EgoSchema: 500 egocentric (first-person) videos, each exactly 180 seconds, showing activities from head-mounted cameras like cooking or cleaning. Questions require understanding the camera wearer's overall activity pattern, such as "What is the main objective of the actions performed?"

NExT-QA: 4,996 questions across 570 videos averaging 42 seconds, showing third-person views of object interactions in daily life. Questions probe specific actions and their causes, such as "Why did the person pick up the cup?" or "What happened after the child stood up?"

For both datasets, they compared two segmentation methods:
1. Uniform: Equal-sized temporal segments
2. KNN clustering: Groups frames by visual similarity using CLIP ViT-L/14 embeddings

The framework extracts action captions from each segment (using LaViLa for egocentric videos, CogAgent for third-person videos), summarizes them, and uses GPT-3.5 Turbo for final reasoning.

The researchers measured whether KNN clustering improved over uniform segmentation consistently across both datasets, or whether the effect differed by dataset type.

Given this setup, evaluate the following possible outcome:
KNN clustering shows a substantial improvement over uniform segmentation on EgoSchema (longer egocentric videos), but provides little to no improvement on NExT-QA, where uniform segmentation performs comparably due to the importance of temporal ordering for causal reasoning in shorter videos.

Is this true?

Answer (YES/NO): NO